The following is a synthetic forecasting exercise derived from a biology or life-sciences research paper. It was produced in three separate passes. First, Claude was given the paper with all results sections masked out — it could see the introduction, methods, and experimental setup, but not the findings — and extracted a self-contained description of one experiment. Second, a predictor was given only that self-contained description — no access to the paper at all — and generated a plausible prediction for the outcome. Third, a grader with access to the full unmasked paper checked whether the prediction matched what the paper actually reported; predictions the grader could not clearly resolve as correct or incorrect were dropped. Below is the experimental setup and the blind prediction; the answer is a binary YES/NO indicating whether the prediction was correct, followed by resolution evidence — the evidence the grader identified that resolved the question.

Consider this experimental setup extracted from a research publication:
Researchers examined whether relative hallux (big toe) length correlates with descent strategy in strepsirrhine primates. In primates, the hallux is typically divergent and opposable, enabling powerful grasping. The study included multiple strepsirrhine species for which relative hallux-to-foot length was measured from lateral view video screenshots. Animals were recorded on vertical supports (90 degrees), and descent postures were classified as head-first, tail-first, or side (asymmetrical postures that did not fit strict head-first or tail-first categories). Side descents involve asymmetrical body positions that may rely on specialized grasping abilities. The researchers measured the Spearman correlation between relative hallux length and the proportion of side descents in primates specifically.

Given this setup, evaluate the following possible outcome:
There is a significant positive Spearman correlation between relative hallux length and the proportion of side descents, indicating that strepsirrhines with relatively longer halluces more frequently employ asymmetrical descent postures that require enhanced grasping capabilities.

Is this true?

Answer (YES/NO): NO